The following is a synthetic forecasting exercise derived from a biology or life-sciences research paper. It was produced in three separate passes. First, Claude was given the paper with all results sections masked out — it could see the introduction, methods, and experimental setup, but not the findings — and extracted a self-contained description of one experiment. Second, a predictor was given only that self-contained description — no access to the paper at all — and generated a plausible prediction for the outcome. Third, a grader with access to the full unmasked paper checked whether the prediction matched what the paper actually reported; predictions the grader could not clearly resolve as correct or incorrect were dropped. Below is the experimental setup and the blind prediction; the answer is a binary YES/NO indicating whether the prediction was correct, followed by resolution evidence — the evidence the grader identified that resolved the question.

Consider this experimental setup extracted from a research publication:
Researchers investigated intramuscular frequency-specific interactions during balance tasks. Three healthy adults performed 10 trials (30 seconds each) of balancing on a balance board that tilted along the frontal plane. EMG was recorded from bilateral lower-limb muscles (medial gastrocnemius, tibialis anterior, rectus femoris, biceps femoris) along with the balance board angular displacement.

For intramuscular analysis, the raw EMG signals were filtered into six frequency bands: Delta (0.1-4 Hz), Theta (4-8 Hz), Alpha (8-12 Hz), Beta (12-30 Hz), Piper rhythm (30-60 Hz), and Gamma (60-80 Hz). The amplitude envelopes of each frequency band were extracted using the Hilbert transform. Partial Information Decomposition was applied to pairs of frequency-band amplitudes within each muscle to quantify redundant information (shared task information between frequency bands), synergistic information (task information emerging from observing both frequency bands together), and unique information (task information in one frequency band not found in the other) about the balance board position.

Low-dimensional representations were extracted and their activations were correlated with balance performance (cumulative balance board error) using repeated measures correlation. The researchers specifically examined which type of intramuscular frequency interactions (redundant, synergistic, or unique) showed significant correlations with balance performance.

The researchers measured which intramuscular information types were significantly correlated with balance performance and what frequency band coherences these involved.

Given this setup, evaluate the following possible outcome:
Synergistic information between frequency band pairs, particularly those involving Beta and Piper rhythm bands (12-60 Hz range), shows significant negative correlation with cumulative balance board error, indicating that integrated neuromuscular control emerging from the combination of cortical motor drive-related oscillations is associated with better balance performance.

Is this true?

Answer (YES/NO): NO